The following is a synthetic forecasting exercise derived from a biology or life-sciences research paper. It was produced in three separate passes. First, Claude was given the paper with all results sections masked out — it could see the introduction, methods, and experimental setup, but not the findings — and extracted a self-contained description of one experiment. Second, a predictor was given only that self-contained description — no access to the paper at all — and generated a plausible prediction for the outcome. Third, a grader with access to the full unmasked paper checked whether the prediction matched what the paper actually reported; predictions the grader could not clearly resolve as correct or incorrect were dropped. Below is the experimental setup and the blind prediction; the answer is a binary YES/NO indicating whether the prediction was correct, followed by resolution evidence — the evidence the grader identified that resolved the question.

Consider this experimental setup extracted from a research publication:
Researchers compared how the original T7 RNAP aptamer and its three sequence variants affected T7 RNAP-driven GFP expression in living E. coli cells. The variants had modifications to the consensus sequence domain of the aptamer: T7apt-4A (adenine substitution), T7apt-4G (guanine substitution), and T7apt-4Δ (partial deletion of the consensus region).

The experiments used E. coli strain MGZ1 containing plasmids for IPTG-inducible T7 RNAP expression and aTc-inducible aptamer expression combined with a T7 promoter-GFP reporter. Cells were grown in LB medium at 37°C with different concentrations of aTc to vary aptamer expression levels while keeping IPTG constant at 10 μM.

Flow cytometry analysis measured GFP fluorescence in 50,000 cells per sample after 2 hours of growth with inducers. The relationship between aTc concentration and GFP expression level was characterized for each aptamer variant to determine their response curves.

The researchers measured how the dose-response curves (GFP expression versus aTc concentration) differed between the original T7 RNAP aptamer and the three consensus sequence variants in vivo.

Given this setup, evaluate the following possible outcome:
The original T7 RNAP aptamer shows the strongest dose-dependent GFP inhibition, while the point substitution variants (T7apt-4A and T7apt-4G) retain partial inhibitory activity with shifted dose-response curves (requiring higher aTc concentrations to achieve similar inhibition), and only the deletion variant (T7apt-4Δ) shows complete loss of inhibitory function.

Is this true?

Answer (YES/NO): NO